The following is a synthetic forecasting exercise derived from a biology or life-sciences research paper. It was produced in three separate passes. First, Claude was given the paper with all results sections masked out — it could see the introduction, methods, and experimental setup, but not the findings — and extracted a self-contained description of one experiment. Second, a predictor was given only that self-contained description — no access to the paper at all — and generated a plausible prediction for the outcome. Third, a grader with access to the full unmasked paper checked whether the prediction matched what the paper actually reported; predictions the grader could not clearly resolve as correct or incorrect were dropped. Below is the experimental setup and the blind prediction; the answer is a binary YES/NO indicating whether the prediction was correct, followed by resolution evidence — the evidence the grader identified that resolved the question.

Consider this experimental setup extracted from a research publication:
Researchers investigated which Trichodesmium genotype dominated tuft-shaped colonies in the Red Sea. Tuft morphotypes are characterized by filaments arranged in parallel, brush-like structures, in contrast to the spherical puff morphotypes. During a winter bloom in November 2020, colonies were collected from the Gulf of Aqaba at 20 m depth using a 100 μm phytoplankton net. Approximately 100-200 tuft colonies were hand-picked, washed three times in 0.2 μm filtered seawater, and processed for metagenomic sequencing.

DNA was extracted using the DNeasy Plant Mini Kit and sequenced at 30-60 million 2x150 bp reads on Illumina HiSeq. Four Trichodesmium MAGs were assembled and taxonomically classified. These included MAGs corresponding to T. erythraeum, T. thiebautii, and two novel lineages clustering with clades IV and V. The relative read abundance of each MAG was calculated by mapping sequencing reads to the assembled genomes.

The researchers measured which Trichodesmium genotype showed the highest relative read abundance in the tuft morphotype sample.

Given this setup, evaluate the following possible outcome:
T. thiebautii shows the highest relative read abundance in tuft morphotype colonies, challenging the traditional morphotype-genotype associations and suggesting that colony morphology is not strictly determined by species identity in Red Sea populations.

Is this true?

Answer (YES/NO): NO